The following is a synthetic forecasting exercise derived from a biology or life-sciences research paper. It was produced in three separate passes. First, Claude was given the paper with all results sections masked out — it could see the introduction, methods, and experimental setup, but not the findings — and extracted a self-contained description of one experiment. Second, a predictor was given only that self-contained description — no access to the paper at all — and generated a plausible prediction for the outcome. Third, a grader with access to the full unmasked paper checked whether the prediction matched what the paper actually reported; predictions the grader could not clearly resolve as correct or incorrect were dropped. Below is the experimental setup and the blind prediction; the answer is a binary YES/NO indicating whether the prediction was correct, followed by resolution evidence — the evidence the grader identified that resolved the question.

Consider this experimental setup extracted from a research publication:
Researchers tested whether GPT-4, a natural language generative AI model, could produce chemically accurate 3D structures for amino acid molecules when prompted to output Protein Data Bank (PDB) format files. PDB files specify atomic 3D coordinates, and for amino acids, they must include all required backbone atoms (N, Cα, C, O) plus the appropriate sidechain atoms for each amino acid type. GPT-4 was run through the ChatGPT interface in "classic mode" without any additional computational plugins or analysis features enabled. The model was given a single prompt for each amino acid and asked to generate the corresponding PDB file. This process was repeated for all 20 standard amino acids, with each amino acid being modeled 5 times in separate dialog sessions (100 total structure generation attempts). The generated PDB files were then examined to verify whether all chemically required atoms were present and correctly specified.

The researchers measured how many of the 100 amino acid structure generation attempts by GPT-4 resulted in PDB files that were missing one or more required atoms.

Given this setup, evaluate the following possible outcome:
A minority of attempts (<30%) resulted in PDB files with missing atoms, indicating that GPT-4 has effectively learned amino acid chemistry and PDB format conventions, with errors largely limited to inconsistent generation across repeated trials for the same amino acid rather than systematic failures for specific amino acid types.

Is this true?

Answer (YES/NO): YES